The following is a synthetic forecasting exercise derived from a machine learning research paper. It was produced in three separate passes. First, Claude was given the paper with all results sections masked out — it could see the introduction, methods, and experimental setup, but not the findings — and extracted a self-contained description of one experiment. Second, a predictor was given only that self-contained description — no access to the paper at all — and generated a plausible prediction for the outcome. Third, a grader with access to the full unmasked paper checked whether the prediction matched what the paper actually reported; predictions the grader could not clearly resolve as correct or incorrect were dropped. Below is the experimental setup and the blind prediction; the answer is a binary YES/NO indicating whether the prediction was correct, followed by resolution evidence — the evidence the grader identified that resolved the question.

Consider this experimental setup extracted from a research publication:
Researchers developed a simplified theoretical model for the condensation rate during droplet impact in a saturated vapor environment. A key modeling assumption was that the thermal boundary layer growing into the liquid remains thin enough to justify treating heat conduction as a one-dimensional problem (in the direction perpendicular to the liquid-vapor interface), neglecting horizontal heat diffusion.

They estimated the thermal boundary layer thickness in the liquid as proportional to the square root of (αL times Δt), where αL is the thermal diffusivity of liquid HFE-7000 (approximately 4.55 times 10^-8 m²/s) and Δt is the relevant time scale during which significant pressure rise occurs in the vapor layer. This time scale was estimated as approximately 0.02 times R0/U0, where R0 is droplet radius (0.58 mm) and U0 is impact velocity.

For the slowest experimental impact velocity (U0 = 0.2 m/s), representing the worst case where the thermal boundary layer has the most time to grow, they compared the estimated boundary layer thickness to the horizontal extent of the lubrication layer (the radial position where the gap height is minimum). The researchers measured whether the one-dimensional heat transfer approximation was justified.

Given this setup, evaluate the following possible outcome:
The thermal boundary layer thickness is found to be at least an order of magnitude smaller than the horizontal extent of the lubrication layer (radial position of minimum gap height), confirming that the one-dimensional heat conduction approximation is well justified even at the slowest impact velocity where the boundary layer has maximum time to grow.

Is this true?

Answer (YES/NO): YES